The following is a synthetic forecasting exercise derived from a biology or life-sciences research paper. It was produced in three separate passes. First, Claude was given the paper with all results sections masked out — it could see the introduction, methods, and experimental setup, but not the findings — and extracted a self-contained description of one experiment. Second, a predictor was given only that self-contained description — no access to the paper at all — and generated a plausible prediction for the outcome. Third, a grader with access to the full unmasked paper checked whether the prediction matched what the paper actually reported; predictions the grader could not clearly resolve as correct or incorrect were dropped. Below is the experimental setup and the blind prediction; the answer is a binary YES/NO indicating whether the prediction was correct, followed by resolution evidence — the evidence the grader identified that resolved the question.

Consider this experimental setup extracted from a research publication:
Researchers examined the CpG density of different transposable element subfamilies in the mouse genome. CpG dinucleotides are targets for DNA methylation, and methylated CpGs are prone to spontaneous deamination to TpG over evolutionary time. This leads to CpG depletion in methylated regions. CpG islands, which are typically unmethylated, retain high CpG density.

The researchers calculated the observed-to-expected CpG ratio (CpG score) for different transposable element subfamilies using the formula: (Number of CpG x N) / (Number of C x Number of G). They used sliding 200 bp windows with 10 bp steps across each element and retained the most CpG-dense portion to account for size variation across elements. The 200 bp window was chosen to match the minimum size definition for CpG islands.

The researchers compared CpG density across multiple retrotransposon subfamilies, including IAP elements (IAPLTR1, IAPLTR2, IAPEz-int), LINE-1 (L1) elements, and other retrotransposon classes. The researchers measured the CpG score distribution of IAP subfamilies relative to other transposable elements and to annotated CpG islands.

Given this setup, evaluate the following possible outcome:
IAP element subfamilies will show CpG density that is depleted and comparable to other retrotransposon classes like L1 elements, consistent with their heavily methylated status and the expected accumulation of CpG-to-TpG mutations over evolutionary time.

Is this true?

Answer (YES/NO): NO